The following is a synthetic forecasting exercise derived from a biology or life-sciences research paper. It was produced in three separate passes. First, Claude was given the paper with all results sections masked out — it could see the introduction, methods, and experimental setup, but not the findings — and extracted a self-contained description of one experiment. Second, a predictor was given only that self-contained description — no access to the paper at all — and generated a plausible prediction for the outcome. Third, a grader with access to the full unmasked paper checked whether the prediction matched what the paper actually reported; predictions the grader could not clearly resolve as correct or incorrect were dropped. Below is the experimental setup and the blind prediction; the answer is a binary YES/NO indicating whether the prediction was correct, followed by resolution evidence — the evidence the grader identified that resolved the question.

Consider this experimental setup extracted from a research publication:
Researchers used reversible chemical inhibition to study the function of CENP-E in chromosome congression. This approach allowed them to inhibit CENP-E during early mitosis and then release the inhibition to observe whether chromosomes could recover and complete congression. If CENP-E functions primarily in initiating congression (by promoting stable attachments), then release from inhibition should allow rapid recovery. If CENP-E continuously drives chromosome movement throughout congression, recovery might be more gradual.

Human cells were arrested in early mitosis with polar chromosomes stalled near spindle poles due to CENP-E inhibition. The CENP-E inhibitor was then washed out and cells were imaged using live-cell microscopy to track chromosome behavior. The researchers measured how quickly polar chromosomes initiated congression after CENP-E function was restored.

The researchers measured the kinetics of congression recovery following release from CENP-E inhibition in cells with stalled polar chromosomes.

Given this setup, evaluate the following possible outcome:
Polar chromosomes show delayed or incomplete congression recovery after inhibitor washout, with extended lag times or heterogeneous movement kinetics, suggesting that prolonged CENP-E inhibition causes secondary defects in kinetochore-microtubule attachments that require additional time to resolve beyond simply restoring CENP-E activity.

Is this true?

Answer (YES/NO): NO